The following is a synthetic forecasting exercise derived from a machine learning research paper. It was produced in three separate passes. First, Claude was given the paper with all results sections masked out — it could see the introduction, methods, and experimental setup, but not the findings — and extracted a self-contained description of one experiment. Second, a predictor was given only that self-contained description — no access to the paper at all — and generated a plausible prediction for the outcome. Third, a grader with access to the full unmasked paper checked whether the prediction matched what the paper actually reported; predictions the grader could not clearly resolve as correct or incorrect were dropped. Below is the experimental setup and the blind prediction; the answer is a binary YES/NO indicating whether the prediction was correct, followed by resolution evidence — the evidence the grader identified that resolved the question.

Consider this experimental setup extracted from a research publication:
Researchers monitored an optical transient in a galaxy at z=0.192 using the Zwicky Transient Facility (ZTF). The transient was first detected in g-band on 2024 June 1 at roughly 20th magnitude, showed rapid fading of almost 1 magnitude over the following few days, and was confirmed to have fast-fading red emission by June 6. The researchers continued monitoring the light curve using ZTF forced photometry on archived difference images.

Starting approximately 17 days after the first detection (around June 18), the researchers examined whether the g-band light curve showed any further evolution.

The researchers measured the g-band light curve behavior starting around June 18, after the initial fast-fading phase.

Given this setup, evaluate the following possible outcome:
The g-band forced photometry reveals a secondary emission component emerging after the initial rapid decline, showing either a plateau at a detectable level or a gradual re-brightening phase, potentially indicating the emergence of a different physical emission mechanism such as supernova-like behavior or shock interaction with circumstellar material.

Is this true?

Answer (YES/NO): YES